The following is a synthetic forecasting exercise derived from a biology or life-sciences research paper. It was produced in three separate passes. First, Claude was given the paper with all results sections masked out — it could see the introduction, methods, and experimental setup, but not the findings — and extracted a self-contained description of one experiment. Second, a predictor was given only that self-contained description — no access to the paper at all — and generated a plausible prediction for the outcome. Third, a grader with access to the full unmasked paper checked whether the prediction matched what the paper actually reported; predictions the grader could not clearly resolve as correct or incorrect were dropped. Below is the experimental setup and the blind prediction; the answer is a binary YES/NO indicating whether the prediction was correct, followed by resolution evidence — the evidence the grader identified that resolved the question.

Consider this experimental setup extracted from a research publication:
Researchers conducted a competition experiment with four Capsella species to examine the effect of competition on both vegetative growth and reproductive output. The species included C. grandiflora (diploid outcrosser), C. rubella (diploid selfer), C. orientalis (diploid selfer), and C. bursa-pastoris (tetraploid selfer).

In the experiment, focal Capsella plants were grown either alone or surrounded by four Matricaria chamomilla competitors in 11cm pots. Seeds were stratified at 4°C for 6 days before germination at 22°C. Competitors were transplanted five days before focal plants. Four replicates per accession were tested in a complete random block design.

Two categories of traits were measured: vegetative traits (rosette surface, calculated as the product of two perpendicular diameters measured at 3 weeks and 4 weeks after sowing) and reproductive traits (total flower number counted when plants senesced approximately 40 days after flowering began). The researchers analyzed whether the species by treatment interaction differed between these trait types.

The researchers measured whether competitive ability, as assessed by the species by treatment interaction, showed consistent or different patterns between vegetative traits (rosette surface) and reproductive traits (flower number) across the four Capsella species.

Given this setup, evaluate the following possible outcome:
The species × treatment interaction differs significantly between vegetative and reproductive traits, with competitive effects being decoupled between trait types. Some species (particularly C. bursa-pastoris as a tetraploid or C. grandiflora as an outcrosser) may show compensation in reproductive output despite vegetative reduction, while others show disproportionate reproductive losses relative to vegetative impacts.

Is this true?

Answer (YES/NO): YES